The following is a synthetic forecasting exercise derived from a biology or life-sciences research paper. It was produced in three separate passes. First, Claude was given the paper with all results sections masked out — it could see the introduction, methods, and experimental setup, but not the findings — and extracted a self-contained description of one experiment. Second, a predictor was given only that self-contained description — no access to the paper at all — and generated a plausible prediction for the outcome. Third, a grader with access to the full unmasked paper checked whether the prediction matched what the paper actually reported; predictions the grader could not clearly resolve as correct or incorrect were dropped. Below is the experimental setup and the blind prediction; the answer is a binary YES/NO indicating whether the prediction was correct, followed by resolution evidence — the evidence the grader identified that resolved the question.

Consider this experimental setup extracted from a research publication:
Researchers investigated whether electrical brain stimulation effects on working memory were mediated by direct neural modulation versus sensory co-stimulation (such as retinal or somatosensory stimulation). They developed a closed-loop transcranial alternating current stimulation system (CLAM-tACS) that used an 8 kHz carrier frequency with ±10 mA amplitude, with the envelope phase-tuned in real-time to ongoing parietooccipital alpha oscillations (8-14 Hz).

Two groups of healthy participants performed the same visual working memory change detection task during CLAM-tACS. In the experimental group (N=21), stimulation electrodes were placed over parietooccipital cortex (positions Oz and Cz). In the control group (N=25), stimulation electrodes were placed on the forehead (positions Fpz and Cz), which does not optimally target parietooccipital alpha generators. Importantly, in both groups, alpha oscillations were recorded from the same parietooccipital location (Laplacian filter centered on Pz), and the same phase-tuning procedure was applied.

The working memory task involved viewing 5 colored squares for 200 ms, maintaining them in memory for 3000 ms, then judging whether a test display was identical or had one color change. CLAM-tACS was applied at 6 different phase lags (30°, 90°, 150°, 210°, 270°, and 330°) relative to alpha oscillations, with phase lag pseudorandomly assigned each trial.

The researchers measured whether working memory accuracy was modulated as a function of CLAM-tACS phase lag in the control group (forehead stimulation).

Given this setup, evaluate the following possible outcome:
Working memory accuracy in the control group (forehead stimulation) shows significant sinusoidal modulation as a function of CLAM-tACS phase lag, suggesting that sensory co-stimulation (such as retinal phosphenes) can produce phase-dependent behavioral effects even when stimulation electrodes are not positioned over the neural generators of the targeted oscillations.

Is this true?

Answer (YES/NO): NO